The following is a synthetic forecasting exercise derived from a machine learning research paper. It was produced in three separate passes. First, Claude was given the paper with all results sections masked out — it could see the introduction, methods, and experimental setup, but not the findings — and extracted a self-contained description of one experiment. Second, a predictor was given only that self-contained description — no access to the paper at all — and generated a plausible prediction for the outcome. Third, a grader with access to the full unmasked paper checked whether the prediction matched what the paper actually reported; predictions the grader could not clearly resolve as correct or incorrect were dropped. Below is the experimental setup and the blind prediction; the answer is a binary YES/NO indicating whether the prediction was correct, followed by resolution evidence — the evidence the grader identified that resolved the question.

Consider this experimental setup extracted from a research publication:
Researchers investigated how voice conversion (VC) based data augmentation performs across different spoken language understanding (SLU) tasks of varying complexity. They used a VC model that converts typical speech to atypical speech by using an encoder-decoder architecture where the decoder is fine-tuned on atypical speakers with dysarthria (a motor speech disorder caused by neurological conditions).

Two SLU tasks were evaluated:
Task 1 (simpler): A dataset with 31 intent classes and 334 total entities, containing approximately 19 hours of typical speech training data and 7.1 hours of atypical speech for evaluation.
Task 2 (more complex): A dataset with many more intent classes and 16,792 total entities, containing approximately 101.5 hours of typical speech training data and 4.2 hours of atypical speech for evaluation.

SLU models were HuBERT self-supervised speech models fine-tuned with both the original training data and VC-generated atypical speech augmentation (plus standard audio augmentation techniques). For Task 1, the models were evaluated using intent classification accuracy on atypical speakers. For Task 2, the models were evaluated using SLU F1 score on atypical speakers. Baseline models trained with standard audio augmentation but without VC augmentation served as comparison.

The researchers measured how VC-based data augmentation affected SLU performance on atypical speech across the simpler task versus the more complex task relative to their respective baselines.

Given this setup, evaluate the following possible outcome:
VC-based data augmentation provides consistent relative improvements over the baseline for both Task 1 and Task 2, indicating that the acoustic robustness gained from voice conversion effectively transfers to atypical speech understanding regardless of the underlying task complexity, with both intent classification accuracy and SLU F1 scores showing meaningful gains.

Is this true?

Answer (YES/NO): NO